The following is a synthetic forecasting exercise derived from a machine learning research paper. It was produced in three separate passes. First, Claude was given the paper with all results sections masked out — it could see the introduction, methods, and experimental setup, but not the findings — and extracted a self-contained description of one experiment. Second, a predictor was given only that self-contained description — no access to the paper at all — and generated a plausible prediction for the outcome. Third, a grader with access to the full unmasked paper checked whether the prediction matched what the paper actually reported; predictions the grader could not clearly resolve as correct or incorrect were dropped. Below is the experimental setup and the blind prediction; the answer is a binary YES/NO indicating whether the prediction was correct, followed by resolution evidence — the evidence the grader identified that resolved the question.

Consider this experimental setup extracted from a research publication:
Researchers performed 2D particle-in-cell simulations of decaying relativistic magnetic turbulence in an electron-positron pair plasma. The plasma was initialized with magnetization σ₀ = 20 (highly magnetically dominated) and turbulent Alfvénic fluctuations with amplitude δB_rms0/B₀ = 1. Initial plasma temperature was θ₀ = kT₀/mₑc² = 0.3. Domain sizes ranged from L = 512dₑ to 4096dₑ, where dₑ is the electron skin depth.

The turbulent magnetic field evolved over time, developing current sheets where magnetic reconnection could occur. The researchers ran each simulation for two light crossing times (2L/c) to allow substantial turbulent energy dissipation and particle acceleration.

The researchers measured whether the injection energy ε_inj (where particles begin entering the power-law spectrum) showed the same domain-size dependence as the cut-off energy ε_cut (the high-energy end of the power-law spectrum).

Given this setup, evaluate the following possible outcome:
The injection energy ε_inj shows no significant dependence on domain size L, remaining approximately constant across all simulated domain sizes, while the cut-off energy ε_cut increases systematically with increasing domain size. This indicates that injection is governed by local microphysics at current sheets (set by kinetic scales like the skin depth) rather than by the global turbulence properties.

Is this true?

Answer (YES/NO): YES